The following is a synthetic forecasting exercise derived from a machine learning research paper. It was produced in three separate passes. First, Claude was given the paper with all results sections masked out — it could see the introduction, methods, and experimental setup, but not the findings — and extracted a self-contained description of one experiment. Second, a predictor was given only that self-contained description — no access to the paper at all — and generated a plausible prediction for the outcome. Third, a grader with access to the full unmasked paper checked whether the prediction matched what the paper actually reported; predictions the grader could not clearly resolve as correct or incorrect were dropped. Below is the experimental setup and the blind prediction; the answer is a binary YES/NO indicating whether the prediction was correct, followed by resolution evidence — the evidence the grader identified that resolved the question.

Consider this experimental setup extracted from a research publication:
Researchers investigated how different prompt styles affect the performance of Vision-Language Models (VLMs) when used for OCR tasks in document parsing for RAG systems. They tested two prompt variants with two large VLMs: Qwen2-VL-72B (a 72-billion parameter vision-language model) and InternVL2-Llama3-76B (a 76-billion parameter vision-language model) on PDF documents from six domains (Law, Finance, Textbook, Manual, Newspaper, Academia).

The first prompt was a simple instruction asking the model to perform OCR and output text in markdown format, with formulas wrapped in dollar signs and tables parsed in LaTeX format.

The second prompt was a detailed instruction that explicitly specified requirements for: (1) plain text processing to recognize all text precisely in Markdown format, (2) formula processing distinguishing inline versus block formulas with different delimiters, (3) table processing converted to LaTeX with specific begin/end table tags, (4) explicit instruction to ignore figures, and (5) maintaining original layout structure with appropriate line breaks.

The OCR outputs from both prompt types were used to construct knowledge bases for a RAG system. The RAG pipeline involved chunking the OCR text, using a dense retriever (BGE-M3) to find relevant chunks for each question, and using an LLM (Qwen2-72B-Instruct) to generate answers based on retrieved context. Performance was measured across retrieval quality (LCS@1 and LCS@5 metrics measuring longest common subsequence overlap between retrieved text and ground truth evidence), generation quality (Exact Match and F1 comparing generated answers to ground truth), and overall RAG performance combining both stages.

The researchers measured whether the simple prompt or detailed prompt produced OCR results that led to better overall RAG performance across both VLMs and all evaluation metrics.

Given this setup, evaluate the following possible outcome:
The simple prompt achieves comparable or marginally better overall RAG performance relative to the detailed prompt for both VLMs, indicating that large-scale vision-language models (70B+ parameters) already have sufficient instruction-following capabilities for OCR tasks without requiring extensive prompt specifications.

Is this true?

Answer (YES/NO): NO